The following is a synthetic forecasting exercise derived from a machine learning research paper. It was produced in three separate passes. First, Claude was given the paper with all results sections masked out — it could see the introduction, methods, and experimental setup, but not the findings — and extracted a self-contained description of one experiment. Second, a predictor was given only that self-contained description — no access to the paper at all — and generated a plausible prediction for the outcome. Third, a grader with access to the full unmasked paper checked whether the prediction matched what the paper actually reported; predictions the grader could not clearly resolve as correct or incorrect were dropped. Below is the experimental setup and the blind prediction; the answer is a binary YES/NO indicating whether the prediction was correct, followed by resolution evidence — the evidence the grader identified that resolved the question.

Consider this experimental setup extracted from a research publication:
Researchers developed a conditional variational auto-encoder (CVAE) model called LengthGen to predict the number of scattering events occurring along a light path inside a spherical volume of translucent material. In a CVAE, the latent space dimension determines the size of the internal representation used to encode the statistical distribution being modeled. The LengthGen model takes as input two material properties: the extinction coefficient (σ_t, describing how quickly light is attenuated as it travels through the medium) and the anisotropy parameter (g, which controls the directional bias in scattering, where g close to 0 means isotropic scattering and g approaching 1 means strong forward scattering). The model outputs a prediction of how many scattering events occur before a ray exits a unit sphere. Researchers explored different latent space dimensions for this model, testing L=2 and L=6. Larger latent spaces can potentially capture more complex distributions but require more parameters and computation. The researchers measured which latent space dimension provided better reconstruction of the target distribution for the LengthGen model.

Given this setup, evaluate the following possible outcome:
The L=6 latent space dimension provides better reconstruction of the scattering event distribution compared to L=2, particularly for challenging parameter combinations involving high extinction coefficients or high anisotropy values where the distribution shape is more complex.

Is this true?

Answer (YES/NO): NO